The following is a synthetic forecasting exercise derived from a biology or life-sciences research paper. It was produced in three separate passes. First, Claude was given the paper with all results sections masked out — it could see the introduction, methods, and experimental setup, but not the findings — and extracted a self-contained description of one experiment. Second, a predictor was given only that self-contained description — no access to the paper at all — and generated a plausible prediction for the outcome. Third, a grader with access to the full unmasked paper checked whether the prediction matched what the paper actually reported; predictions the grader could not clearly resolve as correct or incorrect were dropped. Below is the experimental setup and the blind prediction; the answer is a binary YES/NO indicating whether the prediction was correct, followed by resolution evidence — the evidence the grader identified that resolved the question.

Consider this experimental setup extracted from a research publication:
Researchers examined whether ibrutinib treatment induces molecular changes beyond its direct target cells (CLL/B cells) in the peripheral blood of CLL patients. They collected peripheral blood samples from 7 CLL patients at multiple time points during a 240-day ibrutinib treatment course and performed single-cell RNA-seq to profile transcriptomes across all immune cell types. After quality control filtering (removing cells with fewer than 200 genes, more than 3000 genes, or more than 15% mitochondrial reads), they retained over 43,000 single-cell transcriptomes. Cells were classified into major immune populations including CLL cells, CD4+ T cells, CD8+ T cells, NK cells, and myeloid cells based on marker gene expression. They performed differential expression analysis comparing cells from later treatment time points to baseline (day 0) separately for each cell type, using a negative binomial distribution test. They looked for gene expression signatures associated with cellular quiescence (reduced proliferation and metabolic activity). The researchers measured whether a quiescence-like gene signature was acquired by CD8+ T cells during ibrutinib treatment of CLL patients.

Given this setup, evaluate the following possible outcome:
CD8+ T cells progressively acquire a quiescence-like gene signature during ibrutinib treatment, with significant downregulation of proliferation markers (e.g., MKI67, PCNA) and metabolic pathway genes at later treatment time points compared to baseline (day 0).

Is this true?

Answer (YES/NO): YES